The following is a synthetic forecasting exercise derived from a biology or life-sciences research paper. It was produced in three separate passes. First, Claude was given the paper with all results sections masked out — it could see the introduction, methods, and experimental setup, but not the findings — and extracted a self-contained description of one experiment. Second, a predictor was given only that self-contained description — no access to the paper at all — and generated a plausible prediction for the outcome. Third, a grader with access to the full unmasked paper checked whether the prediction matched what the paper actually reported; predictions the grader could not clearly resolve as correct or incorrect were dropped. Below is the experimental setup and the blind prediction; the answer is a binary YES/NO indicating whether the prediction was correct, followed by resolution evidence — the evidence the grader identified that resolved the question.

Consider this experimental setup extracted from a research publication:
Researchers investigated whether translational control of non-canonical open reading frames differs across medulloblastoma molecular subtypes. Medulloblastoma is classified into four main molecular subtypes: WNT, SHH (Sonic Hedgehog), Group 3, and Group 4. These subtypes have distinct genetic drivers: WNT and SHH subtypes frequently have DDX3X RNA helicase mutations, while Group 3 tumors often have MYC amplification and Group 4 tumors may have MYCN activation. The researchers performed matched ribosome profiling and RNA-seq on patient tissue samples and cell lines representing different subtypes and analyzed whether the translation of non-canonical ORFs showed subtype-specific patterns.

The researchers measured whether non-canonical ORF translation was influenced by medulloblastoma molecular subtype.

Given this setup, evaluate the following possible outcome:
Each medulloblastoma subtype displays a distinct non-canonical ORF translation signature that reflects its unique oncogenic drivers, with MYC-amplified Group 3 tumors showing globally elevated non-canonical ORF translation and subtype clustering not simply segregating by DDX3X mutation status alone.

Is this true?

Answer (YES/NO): YES